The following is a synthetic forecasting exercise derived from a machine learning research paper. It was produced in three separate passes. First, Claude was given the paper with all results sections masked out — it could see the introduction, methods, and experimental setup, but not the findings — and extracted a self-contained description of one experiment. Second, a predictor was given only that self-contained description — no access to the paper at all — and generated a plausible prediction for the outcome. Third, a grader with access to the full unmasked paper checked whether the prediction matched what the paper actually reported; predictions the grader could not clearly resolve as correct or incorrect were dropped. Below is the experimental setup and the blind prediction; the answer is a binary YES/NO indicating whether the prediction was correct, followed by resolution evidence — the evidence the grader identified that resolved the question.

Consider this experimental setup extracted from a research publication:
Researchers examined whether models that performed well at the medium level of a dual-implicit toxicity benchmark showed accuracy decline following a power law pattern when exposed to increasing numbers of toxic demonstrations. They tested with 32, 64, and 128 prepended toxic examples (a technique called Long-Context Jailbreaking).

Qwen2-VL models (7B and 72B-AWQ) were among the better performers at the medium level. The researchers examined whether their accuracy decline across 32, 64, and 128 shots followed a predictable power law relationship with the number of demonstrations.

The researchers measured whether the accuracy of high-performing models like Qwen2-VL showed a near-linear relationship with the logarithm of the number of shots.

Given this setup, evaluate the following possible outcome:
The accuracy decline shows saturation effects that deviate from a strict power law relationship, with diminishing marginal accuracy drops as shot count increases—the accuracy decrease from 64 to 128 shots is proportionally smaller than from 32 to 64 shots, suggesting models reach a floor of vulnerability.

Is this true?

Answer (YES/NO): NO